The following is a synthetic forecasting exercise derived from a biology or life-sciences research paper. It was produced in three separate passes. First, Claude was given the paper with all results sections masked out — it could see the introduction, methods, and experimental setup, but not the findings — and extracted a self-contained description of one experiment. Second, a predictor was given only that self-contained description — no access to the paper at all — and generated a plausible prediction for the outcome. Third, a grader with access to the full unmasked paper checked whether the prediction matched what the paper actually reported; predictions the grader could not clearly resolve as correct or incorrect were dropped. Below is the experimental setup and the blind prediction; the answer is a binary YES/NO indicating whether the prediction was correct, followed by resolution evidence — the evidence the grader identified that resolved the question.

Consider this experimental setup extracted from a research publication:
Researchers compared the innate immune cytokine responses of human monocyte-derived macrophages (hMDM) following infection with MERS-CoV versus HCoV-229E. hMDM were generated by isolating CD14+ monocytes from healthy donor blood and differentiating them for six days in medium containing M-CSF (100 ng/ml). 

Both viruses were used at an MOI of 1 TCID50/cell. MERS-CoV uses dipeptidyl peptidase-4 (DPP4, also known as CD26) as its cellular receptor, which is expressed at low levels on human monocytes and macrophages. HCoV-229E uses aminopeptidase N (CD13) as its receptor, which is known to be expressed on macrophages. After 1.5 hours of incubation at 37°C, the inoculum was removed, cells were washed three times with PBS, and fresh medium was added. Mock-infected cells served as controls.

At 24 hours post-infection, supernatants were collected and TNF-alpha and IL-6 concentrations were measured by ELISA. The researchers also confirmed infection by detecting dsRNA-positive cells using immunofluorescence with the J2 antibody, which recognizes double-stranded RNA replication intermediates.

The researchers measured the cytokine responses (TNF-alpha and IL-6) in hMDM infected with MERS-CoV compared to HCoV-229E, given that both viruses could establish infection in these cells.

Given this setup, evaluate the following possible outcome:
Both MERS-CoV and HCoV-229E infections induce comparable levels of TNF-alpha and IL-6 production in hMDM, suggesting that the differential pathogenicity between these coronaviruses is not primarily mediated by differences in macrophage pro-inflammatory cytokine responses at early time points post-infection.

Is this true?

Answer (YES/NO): NO